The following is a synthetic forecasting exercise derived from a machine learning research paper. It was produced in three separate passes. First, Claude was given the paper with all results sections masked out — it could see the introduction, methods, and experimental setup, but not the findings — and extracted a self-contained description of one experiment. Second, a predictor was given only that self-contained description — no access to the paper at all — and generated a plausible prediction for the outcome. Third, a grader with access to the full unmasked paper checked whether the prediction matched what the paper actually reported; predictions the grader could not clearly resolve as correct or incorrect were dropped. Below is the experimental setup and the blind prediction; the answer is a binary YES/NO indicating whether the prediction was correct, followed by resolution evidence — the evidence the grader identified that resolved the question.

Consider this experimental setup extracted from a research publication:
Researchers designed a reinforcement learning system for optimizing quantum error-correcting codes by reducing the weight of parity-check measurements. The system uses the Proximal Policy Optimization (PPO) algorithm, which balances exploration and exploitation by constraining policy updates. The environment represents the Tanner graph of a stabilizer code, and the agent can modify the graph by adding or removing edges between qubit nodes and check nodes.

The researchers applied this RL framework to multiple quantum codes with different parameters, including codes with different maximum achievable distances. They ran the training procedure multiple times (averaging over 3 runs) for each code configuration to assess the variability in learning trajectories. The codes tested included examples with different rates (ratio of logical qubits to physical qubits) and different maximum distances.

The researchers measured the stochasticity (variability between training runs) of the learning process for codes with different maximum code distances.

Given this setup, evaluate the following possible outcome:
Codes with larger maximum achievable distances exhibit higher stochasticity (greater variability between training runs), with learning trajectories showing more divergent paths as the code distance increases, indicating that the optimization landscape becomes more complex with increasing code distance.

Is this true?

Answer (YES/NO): NO